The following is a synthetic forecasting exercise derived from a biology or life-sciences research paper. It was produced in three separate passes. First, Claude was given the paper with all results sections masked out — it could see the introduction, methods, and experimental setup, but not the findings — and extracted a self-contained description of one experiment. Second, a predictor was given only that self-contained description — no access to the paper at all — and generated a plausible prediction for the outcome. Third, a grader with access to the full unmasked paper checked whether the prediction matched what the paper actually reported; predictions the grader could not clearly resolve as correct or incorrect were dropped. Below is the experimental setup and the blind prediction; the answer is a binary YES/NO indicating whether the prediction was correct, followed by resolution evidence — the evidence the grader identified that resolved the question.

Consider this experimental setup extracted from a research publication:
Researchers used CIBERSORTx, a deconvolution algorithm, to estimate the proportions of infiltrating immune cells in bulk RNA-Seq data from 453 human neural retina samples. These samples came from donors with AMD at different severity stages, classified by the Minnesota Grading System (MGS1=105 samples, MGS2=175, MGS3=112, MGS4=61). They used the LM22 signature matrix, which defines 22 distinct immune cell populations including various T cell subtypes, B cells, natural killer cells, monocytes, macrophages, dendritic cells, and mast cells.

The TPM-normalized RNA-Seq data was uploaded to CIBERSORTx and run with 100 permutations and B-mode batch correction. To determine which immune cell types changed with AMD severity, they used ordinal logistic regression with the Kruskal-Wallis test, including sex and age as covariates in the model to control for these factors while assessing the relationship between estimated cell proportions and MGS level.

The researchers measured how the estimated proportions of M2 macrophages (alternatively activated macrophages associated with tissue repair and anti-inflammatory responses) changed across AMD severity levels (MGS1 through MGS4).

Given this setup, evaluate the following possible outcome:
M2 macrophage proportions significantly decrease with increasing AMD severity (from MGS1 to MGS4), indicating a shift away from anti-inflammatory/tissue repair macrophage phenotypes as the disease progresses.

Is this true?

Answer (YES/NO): NO